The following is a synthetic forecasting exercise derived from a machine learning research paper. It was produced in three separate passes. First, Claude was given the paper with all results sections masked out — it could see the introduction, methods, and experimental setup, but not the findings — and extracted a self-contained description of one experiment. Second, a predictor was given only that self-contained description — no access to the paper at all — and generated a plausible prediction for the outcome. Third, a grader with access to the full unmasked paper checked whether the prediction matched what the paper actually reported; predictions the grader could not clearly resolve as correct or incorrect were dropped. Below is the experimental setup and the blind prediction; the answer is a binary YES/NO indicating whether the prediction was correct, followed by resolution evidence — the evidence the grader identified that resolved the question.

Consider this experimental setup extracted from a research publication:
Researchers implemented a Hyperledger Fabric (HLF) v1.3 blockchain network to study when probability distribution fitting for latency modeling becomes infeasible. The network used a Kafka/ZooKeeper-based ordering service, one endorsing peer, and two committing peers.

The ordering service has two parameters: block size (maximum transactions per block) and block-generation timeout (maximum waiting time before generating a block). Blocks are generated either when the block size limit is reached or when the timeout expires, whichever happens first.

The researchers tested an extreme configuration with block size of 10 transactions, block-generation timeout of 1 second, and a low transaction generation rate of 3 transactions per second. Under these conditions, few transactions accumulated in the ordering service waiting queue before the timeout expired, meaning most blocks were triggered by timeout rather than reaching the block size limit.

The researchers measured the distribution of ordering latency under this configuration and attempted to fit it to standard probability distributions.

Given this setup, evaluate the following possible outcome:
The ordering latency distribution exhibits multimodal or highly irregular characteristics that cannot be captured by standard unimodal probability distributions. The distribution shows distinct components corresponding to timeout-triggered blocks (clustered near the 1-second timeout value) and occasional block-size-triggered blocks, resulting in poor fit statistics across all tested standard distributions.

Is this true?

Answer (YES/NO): NO